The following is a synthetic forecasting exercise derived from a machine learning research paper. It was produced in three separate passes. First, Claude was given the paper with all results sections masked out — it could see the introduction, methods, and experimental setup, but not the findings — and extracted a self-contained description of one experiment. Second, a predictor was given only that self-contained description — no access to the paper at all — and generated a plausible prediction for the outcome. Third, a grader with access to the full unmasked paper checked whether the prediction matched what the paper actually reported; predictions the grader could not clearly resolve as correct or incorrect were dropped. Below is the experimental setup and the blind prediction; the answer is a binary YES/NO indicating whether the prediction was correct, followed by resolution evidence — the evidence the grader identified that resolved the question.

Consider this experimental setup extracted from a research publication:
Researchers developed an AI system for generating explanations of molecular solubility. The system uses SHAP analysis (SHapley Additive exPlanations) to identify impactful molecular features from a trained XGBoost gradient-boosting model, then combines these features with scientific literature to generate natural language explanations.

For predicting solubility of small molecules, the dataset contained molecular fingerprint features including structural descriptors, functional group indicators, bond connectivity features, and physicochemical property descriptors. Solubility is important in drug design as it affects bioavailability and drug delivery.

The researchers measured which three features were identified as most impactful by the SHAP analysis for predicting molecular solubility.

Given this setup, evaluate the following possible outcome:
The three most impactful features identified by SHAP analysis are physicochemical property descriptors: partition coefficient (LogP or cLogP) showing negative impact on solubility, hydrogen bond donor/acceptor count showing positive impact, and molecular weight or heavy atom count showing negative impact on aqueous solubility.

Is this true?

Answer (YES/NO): NO